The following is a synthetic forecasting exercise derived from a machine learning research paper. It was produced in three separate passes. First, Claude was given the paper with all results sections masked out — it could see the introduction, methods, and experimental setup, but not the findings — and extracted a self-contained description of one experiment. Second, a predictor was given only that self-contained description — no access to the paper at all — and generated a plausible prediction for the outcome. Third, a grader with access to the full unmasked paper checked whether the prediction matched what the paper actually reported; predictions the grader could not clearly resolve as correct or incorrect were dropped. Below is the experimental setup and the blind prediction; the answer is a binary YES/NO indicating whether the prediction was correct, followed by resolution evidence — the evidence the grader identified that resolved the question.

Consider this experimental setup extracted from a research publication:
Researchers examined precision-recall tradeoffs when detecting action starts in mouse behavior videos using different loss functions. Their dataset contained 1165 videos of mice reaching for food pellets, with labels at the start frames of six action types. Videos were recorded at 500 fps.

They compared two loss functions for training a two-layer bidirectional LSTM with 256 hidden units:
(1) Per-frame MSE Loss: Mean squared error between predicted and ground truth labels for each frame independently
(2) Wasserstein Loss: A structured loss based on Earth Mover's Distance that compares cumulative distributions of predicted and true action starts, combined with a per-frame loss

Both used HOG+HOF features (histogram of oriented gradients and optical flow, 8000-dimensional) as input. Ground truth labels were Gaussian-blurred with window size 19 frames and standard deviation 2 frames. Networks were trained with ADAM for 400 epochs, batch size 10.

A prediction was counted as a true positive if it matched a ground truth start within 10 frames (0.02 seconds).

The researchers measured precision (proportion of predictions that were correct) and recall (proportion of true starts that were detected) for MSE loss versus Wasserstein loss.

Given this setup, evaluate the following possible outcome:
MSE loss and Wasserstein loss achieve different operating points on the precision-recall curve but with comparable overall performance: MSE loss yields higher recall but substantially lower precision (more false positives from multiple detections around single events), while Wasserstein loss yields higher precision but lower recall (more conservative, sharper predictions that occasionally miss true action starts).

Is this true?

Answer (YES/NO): NO